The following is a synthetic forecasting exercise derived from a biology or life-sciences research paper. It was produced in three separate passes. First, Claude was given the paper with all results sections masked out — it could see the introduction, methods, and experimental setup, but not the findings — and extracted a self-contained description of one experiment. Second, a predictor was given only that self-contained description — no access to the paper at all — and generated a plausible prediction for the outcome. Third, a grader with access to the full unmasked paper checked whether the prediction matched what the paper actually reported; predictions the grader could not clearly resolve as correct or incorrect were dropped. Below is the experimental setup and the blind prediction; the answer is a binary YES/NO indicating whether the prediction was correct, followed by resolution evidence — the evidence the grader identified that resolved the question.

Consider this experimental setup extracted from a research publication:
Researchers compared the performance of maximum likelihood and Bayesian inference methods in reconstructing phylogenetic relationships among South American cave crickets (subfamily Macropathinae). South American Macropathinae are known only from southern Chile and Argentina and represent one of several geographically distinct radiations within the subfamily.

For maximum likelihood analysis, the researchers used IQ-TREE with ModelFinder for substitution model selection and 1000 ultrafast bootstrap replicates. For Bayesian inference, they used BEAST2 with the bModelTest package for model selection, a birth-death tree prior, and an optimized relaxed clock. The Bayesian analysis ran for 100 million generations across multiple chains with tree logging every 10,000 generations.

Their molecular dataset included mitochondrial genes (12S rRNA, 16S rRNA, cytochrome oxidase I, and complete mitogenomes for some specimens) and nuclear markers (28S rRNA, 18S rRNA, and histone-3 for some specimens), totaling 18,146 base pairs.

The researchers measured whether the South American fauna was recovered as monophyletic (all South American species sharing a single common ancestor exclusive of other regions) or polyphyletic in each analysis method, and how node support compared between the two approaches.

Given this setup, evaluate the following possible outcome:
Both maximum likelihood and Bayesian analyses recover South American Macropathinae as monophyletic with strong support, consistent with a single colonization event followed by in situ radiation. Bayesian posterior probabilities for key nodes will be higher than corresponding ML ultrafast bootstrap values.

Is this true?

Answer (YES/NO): NO